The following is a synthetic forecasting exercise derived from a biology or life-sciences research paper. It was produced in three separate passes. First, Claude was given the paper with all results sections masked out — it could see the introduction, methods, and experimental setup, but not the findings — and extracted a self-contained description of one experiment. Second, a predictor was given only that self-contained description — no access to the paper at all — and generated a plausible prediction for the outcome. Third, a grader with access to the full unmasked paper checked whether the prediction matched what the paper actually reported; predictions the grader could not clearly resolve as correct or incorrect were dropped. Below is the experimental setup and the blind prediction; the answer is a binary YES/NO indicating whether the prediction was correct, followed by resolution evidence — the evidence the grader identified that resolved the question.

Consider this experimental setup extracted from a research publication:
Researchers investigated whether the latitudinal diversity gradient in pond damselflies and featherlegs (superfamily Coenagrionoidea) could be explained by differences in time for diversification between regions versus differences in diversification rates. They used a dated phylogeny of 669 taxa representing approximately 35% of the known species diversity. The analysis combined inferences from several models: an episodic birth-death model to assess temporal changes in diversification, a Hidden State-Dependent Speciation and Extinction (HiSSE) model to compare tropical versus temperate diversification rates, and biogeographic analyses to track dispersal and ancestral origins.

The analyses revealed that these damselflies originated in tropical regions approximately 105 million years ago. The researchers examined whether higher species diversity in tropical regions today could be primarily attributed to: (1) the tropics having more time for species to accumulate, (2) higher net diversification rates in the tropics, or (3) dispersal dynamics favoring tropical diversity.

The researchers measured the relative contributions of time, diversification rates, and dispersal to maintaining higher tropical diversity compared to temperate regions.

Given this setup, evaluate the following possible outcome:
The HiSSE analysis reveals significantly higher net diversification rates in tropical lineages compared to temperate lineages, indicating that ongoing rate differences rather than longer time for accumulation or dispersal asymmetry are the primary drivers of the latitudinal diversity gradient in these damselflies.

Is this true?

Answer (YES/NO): NO